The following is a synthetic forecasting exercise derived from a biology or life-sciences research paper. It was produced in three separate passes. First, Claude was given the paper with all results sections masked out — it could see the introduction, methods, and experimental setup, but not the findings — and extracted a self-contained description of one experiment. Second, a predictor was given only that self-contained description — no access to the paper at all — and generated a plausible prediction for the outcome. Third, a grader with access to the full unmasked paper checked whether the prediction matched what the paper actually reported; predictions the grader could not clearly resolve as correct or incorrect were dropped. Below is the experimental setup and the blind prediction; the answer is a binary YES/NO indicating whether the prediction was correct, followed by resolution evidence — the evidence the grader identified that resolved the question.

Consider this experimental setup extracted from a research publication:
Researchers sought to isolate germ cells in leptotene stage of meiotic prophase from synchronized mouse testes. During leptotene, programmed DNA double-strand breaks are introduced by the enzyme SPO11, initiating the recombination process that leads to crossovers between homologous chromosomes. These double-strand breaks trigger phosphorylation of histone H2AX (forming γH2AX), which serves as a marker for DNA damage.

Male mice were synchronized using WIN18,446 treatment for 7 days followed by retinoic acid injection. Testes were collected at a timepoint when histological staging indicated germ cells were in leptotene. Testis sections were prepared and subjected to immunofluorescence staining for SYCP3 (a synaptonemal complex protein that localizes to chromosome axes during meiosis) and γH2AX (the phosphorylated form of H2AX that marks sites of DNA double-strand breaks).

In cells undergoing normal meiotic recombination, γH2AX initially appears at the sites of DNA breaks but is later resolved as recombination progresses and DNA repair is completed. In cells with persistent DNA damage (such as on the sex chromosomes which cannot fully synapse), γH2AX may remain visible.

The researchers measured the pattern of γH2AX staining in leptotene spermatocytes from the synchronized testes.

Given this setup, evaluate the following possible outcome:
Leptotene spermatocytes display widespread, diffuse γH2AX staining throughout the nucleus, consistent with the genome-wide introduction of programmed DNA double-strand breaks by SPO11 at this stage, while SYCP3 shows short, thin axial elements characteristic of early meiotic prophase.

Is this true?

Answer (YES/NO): NO